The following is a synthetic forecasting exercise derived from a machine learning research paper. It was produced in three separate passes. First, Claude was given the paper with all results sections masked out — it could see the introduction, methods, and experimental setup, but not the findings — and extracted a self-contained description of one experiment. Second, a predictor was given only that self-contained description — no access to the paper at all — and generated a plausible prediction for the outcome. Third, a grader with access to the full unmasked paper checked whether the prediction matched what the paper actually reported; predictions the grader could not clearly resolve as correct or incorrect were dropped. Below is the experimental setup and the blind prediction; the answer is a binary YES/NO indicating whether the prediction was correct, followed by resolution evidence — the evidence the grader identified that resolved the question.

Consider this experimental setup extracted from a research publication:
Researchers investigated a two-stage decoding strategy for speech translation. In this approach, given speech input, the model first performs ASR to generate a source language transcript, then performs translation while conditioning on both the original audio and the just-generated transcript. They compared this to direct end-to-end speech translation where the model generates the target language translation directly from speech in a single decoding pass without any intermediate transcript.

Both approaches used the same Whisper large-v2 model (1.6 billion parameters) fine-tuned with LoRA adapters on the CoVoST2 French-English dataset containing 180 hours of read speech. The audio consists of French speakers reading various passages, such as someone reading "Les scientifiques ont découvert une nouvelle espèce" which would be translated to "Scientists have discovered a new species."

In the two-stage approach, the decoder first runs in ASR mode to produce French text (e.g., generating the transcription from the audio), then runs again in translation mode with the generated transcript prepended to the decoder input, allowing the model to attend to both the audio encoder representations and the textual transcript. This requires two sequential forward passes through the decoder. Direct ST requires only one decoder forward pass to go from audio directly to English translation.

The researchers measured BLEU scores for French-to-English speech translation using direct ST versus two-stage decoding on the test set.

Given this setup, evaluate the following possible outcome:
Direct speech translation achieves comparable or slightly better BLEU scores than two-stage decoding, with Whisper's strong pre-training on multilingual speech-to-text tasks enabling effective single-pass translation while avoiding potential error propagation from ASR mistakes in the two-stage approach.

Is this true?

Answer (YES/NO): NO